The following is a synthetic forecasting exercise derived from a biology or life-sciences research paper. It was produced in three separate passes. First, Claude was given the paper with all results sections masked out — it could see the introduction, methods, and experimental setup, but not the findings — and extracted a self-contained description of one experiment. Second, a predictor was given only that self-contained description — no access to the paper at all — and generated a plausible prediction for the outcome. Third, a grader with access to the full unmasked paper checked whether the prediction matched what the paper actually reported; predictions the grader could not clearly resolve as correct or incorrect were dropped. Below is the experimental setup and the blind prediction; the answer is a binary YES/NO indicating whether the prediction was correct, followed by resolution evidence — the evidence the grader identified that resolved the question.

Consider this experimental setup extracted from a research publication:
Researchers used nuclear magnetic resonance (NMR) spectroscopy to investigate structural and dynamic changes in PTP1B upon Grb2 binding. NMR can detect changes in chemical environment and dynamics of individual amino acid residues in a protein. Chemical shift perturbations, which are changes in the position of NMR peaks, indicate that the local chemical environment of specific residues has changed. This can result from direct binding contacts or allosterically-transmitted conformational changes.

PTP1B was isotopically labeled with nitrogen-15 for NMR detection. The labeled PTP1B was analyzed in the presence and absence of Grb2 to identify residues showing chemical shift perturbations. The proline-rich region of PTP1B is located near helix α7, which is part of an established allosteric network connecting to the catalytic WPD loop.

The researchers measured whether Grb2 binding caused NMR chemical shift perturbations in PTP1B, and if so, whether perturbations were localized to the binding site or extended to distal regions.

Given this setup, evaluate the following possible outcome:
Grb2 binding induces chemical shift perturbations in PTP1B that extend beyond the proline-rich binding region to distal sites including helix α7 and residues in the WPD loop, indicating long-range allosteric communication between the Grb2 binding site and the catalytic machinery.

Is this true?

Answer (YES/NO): NO